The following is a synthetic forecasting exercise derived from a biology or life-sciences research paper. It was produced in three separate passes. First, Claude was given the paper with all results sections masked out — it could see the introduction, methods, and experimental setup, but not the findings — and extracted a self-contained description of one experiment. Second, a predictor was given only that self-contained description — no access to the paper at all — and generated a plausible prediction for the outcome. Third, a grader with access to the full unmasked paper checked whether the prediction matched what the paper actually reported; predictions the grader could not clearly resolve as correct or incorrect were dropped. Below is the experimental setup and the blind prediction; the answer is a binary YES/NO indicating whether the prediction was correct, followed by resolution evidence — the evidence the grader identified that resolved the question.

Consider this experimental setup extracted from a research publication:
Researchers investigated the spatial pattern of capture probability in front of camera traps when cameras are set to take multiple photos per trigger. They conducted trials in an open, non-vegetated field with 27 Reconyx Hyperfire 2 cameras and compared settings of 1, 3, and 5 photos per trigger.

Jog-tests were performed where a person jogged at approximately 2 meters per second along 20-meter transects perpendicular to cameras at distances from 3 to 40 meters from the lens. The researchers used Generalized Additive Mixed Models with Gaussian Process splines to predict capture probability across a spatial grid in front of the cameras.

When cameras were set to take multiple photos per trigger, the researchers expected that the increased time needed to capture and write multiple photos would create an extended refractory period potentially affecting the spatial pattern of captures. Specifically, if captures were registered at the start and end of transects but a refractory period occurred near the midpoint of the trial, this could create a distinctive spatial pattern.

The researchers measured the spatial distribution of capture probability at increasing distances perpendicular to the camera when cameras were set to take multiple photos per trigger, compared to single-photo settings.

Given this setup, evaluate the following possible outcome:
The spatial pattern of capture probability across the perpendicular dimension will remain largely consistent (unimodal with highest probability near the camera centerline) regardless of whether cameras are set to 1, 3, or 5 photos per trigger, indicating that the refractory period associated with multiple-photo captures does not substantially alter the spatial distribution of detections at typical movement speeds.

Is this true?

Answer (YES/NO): NO